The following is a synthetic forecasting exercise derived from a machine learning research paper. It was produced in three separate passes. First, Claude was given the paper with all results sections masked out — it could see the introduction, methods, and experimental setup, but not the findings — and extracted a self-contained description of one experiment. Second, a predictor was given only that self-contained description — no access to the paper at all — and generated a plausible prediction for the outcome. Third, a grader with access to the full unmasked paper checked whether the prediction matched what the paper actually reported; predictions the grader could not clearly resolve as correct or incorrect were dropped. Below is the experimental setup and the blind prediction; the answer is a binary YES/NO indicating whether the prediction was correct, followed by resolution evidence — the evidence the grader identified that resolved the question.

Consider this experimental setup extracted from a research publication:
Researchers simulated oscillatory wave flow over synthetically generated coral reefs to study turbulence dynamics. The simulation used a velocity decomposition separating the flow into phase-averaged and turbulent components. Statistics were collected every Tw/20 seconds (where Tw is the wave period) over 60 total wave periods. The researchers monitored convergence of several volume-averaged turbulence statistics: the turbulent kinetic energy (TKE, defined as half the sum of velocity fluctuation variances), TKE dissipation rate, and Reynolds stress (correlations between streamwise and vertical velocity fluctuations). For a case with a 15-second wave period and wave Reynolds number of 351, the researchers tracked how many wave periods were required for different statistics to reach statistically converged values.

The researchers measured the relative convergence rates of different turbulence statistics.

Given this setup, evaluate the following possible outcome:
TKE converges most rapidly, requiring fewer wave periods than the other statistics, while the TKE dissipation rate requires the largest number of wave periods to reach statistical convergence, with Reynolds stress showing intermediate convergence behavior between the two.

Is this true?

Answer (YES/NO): NO